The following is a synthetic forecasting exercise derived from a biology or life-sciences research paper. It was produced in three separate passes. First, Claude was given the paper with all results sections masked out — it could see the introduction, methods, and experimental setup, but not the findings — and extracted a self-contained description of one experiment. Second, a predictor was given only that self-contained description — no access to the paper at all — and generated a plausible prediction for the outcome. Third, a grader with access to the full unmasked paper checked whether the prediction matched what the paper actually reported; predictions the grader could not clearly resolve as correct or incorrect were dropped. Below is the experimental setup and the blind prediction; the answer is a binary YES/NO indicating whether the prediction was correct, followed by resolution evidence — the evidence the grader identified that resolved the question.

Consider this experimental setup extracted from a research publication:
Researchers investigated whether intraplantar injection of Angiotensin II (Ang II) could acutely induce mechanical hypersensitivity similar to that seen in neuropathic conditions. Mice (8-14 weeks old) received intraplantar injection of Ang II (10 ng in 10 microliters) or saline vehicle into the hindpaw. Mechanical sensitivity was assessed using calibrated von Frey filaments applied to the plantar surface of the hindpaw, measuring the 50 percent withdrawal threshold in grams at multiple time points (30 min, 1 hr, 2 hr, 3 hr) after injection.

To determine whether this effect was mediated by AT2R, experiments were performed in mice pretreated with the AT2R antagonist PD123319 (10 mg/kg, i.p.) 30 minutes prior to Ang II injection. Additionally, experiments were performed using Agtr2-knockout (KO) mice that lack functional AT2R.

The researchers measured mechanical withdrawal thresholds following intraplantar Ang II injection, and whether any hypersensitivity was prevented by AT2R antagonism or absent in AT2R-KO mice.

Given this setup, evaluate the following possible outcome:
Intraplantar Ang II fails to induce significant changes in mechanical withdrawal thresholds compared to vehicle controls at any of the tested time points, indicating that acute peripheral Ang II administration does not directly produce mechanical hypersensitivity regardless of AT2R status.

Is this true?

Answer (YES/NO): NO